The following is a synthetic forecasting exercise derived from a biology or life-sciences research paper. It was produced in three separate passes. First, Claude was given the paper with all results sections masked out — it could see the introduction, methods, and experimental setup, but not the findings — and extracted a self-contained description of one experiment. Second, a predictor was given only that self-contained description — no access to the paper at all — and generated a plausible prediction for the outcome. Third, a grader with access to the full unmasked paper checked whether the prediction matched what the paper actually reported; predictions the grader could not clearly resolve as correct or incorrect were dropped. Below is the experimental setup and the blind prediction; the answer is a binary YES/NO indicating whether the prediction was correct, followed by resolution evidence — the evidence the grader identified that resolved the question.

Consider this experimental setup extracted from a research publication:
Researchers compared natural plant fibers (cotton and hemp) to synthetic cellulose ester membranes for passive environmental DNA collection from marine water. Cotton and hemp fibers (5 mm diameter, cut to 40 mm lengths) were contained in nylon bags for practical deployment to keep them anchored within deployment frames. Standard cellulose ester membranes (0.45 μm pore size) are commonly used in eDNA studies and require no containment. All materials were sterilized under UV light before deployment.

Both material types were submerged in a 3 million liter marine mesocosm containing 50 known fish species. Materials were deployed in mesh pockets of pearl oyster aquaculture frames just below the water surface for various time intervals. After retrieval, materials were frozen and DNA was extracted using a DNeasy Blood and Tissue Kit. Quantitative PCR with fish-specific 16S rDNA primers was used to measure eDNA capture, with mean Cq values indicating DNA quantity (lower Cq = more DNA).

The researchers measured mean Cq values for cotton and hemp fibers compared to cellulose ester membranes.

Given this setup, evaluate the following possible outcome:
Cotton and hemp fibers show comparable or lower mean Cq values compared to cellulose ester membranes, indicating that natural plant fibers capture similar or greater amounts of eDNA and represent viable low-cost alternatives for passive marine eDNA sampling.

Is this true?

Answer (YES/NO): NO